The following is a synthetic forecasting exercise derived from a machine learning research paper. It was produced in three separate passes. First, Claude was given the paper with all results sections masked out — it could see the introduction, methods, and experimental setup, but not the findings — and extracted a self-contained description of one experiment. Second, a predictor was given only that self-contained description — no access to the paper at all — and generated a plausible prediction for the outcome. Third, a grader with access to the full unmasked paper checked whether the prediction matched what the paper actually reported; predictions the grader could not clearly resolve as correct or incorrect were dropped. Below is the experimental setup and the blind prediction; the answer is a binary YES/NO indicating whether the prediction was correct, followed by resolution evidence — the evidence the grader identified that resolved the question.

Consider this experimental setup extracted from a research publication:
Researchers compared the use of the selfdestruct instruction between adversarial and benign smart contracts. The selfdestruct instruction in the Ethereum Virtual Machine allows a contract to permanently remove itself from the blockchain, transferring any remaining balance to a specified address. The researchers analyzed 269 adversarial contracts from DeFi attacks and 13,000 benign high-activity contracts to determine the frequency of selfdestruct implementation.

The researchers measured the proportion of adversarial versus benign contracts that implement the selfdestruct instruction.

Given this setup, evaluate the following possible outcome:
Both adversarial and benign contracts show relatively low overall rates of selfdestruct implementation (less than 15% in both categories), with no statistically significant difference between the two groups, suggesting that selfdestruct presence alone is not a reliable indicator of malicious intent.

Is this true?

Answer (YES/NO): NO